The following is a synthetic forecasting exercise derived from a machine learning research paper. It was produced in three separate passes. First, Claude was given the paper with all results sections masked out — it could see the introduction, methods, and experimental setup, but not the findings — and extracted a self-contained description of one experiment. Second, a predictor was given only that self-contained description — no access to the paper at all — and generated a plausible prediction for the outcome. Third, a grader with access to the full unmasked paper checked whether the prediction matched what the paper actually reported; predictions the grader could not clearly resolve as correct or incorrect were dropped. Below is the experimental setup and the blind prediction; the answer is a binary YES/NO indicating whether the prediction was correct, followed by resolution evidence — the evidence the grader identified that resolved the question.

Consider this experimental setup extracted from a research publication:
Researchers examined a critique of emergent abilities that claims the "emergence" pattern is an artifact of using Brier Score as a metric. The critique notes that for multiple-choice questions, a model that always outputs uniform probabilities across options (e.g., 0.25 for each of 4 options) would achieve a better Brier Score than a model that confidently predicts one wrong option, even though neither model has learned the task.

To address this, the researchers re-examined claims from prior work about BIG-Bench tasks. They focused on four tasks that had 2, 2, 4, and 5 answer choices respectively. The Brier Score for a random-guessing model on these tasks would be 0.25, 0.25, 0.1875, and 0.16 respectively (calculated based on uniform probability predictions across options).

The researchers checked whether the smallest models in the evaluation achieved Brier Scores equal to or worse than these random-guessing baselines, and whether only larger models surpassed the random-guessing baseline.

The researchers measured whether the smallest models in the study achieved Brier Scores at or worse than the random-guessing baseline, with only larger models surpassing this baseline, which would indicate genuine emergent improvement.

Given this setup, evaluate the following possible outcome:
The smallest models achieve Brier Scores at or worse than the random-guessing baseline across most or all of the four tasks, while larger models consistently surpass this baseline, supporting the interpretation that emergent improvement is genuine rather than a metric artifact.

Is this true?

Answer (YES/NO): NO